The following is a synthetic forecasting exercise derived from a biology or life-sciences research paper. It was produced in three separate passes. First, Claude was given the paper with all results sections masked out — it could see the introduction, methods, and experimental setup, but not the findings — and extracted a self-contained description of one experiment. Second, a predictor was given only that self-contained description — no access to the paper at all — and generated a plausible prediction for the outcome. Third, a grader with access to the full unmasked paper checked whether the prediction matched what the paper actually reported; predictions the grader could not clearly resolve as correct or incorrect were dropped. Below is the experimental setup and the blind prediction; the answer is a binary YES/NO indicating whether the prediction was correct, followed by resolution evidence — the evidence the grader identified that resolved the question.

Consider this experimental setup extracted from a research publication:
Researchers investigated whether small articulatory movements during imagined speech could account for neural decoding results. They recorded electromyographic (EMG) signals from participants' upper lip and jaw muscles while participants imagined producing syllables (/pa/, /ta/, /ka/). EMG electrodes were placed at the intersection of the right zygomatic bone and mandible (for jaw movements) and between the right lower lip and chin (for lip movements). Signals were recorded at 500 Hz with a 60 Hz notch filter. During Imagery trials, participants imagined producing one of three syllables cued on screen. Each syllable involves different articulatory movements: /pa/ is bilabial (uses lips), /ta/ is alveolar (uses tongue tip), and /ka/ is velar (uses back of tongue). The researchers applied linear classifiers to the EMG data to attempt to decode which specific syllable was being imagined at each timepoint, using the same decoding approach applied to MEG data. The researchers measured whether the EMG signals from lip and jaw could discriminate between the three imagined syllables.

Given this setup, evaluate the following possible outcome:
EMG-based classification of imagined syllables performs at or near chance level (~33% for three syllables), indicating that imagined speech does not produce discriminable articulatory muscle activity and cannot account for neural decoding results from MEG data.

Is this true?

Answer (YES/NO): YES